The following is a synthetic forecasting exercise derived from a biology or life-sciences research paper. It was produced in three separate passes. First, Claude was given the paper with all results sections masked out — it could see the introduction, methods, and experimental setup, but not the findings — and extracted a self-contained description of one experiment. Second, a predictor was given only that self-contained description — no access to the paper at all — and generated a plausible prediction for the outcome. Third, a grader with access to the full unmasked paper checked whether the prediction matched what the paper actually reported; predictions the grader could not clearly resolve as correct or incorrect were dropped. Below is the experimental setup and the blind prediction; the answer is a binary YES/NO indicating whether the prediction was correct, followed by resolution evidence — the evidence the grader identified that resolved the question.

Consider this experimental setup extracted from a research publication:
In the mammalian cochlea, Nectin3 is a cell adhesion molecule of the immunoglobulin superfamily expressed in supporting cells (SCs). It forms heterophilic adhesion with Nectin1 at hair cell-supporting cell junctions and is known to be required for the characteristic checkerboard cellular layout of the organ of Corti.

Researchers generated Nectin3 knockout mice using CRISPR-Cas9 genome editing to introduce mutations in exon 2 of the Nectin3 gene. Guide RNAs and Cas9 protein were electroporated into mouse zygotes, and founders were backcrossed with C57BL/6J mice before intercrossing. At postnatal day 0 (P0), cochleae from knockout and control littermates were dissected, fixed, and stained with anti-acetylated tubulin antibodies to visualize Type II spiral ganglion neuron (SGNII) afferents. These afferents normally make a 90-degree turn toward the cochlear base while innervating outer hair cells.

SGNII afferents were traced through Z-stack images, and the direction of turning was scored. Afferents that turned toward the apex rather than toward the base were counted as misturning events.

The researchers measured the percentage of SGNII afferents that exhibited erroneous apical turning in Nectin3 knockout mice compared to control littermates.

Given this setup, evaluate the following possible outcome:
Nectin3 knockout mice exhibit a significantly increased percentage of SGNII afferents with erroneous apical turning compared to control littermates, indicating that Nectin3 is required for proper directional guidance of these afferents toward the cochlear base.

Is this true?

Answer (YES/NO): YES